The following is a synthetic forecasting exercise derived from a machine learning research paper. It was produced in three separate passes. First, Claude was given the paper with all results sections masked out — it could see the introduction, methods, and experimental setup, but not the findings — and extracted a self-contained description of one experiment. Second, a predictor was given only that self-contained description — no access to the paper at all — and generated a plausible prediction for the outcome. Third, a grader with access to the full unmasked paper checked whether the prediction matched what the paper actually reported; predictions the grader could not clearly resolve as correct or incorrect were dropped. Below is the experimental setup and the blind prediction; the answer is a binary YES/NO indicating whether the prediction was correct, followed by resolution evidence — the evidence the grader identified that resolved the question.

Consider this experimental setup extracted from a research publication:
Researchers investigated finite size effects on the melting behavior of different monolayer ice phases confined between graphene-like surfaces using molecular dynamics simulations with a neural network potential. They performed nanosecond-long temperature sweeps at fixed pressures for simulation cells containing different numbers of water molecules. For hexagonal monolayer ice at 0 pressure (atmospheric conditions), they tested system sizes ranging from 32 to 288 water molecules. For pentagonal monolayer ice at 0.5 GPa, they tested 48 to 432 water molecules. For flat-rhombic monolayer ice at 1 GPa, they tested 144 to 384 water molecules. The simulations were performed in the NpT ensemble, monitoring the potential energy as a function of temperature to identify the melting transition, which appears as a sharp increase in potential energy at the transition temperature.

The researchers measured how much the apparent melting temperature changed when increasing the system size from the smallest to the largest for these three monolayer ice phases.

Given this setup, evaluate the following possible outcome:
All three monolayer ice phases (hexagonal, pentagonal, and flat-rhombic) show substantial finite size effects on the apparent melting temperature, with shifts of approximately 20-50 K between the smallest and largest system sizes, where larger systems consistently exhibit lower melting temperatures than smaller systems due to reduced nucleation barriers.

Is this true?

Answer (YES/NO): NO